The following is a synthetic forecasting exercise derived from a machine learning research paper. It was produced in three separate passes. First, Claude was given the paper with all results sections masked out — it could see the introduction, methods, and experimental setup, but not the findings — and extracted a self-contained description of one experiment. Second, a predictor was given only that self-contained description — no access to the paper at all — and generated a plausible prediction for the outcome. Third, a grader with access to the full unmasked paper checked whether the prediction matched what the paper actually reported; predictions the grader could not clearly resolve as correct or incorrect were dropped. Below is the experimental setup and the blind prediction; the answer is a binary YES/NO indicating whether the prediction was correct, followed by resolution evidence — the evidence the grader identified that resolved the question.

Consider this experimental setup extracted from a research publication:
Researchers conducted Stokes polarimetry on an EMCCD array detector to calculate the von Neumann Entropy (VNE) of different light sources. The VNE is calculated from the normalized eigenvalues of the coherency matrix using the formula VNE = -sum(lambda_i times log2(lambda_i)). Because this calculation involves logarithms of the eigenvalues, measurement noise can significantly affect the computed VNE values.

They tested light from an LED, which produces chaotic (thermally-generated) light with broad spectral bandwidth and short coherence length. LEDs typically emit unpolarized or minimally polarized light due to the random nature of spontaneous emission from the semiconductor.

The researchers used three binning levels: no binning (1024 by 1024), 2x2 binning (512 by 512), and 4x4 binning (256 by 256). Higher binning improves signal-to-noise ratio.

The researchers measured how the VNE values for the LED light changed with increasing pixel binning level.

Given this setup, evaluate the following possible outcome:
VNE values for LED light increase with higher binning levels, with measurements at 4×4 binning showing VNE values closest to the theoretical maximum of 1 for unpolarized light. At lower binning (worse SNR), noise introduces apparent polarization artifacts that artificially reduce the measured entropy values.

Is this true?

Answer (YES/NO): NO